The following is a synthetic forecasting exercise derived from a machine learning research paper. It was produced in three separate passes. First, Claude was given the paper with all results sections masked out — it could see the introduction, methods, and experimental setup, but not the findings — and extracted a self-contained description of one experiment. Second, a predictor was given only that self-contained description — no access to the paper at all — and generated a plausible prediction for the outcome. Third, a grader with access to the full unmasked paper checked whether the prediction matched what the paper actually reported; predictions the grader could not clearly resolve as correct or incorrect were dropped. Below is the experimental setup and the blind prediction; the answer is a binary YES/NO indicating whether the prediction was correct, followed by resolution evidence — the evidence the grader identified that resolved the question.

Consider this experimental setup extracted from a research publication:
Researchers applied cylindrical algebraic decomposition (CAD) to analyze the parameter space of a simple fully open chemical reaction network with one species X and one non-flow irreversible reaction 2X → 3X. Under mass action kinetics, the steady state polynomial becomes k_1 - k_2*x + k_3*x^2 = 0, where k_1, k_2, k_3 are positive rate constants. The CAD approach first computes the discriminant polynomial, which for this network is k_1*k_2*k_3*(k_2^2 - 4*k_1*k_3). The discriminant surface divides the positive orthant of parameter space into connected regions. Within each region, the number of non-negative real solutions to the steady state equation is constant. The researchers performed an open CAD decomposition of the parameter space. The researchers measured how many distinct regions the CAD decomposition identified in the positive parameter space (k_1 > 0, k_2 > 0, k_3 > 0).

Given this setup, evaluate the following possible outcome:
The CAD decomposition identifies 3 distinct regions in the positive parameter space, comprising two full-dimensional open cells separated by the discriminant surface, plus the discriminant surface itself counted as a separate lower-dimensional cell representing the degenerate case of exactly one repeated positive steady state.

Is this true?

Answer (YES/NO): NO